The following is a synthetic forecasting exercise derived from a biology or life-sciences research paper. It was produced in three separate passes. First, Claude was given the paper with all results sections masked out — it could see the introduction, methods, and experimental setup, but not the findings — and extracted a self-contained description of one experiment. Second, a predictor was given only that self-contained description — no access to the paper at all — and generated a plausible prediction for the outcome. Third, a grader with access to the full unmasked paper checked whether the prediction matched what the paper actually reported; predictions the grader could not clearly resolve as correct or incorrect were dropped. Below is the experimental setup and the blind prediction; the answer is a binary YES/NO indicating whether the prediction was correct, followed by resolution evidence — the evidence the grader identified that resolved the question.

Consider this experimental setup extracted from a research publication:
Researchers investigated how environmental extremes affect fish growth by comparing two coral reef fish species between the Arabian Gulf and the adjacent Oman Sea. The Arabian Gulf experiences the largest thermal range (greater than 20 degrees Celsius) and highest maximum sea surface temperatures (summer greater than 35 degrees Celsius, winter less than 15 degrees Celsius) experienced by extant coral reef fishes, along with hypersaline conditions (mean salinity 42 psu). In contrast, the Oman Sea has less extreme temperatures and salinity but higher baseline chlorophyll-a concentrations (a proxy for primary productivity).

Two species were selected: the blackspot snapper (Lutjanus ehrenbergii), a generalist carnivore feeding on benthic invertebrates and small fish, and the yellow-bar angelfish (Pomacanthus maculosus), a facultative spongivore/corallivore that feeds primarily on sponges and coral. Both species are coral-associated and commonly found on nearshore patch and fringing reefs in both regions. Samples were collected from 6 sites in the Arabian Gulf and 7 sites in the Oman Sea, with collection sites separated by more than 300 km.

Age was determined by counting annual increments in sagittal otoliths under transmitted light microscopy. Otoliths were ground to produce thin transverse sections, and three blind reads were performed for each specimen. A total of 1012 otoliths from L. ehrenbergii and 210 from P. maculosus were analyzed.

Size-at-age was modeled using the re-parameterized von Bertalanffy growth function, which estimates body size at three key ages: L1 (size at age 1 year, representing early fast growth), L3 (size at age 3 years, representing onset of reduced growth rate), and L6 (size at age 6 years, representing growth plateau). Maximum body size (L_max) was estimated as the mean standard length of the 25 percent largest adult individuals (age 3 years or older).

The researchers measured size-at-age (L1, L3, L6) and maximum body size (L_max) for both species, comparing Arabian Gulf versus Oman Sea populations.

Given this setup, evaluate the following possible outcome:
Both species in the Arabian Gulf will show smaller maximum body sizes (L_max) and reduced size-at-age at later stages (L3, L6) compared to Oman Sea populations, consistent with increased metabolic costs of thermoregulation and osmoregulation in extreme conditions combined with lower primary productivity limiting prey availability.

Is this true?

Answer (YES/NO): NO